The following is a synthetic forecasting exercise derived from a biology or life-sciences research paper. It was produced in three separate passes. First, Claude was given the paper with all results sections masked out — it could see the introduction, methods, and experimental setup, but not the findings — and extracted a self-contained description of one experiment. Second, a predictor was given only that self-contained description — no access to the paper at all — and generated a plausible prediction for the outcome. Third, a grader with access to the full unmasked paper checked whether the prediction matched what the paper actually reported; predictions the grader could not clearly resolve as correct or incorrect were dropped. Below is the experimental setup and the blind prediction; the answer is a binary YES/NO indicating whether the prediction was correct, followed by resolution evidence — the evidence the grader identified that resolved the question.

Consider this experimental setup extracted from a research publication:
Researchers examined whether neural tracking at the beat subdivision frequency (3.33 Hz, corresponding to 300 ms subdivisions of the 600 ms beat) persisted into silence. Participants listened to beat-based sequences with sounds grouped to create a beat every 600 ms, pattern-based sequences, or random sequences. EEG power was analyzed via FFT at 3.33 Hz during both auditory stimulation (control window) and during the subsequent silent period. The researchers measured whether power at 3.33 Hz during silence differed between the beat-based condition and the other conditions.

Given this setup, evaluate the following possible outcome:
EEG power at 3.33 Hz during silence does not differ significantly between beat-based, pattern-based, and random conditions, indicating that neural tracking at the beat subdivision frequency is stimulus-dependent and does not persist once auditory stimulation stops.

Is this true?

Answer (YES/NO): NO